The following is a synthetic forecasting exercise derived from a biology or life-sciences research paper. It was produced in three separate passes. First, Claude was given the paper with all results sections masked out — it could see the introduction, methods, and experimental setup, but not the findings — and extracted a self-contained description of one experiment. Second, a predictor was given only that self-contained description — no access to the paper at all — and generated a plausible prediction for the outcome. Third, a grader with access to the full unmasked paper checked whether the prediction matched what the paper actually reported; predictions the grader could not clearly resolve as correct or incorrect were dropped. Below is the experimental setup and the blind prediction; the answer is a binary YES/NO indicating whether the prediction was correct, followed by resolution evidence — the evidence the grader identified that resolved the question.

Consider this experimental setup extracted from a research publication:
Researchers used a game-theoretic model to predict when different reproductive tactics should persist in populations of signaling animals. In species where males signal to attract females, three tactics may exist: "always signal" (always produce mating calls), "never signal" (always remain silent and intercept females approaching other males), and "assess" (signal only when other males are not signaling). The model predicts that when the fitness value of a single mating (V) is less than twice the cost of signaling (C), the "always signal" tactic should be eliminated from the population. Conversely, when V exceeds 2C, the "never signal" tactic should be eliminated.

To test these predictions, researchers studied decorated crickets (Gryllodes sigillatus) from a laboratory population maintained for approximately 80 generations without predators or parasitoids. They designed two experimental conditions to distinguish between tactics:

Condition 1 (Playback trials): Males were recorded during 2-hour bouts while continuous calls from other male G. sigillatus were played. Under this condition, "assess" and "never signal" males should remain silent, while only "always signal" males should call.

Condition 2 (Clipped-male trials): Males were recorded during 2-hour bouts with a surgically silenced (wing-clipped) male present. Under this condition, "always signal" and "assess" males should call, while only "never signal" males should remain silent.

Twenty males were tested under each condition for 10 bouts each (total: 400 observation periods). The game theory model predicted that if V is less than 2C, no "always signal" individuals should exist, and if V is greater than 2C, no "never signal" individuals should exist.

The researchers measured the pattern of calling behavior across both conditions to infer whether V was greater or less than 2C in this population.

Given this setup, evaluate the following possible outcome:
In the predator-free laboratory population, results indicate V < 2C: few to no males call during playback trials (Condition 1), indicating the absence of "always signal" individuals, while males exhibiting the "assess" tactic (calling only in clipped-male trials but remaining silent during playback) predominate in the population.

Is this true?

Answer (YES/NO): NO